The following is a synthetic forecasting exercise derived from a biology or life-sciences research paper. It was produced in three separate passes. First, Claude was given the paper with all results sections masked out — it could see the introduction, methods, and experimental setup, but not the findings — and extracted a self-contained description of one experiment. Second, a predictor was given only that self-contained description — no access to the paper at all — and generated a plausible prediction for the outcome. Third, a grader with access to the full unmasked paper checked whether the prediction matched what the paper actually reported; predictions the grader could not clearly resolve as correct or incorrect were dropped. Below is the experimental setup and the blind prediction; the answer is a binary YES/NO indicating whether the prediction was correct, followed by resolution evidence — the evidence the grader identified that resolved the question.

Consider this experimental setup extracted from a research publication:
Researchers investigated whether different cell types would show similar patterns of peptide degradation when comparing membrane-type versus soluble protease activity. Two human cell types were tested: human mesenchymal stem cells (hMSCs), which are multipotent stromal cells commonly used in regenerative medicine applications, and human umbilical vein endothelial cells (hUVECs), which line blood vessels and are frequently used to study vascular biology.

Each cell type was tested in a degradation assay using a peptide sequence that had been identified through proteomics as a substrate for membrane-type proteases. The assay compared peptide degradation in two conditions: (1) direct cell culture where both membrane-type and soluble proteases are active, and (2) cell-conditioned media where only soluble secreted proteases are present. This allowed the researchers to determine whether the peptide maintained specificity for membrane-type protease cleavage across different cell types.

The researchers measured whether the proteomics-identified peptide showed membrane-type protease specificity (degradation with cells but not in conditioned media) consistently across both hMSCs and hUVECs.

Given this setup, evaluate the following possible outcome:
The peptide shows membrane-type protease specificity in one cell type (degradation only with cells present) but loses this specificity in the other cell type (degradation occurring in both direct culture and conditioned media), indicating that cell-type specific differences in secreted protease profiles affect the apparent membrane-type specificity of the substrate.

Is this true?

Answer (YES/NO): NO